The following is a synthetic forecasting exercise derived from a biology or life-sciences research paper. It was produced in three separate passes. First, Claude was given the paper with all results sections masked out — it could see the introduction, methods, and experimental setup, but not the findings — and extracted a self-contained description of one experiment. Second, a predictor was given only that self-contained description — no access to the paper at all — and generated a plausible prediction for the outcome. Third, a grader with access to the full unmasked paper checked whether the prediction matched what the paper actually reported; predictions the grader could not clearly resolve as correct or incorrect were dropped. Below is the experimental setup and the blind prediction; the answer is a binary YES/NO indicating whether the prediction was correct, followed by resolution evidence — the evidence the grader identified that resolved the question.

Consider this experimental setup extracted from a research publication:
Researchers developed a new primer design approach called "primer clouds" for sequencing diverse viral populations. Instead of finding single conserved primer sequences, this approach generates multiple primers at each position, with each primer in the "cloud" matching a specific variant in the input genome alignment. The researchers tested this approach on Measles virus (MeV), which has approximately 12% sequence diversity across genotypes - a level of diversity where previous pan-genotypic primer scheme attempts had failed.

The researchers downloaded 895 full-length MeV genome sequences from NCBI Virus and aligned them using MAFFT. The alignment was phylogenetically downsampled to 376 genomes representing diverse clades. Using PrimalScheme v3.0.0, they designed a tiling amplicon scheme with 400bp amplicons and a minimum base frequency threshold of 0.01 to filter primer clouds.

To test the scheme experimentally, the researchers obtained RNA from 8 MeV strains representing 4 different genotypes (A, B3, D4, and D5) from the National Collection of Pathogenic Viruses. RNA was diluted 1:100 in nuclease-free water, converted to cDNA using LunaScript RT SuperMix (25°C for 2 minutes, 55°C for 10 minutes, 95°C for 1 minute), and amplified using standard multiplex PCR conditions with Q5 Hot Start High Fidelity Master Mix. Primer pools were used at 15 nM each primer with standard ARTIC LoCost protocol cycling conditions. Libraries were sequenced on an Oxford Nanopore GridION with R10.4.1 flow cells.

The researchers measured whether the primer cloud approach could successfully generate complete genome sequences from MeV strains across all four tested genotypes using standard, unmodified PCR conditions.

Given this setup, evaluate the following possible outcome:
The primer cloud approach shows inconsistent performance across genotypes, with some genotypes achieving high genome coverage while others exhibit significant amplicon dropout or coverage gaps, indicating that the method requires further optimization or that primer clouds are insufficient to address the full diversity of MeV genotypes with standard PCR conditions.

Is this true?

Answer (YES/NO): NO